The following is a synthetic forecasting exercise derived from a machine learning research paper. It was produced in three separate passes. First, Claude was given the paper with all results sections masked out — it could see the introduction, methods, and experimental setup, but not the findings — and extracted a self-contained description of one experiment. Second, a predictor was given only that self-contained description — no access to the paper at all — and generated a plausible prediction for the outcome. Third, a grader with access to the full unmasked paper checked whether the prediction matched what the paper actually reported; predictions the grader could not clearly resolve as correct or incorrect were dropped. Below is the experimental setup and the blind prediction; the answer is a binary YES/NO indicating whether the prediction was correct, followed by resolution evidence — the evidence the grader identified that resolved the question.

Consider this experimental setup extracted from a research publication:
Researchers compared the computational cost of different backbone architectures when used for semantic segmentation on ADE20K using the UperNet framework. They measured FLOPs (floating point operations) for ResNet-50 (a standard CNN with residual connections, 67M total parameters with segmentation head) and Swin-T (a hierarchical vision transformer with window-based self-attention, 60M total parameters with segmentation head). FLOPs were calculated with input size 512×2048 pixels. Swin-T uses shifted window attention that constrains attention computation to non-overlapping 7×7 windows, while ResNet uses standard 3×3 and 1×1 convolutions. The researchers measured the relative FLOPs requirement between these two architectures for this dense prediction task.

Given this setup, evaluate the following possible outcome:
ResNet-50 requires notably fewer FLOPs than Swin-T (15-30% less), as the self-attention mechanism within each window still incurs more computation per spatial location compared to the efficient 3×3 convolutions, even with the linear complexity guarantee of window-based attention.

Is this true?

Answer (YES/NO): NO